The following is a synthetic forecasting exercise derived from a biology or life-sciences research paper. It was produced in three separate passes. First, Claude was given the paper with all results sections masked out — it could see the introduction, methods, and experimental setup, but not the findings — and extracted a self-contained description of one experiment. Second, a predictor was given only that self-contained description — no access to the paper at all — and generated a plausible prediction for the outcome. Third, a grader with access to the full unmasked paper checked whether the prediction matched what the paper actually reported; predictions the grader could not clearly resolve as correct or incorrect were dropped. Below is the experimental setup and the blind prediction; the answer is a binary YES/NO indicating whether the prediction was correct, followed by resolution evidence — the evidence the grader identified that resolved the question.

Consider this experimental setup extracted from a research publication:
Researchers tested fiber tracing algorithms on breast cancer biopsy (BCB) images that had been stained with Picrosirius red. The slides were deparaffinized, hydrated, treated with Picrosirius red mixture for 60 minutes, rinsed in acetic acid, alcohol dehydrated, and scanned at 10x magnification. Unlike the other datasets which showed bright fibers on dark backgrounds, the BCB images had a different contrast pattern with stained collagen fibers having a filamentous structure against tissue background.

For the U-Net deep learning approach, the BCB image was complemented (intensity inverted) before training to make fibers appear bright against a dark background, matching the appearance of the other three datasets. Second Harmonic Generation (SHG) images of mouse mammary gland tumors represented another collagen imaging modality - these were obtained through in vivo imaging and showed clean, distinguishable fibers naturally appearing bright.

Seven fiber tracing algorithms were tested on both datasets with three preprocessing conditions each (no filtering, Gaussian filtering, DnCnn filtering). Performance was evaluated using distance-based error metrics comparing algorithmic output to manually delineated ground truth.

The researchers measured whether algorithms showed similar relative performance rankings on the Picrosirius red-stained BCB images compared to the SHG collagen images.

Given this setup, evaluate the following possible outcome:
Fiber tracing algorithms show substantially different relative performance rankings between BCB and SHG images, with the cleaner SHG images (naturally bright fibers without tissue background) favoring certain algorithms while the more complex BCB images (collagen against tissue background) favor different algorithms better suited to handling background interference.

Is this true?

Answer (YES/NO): YES